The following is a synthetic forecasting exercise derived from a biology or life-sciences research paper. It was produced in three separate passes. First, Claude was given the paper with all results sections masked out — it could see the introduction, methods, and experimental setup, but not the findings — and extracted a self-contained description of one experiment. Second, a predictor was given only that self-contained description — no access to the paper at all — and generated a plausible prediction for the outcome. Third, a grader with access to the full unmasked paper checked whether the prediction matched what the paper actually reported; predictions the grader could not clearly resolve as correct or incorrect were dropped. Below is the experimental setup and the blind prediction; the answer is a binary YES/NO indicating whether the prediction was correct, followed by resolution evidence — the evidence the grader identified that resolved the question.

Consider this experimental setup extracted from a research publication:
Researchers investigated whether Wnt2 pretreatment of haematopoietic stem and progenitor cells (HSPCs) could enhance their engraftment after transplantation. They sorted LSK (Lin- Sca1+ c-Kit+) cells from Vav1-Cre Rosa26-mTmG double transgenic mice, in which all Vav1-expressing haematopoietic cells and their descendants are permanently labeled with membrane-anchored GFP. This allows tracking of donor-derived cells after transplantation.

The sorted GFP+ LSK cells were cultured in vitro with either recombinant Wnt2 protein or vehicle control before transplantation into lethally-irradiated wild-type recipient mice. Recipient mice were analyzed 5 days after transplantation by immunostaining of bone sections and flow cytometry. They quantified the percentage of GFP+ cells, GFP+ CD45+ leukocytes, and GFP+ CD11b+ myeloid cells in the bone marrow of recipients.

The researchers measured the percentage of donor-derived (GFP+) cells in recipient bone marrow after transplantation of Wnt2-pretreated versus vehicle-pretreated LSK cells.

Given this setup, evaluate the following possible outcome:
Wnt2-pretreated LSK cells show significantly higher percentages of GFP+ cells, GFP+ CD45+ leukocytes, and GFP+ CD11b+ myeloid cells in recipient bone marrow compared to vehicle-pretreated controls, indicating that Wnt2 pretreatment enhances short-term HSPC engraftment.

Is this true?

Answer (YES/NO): YES